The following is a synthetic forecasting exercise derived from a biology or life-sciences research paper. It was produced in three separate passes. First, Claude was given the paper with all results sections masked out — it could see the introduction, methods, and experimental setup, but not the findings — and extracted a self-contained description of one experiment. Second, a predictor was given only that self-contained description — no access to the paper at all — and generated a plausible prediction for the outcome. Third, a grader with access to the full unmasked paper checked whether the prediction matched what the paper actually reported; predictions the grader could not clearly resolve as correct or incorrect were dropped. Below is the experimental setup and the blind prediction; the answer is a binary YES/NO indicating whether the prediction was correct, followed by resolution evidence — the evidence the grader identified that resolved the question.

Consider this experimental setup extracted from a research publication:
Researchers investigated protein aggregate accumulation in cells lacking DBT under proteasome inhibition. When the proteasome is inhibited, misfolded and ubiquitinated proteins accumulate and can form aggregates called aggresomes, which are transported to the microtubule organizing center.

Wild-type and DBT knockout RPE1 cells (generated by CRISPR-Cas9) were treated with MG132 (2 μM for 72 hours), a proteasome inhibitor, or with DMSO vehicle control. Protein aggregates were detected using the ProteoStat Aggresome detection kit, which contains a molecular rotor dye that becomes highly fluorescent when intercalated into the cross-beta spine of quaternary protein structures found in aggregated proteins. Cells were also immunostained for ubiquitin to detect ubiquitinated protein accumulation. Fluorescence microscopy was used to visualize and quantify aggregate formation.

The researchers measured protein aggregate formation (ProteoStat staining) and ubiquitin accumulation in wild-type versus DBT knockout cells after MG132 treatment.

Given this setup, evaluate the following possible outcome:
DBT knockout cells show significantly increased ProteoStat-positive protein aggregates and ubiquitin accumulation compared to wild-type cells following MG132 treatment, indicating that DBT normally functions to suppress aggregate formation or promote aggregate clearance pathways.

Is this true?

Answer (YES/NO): NO